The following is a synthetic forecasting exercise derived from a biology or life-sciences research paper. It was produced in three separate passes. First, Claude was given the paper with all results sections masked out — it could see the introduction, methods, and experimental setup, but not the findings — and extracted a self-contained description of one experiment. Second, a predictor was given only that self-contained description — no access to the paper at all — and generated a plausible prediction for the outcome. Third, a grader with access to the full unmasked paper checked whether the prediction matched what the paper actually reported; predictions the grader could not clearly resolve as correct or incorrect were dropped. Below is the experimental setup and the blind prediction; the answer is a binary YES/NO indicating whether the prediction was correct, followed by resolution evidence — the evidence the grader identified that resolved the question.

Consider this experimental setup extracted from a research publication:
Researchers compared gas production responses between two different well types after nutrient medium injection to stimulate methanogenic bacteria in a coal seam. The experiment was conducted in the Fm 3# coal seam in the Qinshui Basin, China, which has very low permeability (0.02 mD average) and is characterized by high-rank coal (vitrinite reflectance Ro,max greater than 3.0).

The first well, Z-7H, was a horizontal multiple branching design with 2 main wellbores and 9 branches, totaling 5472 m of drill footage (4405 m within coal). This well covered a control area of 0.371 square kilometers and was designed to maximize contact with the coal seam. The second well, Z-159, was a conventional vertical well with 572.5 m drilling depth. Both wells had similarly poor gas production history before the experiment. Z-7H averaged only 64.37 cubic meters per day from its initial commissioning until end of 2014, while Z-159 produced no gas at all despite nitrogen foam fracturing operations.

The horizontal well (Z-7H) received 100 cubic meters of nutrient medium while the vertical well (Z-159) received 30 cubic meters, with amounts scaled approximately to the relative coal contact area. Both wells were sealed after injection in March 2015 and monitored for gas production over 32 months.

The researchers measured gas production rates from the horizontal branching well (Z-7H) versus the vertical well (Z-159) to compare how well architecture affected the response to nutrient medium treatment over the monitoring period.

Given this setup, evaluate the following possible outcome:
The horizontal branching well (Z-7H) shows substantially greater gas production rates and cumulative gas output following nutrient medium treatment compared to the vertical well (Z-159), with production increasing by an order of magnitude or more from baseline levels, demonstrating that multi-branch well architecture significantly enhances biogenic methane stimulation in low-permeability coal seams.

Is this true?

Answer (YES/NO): NO